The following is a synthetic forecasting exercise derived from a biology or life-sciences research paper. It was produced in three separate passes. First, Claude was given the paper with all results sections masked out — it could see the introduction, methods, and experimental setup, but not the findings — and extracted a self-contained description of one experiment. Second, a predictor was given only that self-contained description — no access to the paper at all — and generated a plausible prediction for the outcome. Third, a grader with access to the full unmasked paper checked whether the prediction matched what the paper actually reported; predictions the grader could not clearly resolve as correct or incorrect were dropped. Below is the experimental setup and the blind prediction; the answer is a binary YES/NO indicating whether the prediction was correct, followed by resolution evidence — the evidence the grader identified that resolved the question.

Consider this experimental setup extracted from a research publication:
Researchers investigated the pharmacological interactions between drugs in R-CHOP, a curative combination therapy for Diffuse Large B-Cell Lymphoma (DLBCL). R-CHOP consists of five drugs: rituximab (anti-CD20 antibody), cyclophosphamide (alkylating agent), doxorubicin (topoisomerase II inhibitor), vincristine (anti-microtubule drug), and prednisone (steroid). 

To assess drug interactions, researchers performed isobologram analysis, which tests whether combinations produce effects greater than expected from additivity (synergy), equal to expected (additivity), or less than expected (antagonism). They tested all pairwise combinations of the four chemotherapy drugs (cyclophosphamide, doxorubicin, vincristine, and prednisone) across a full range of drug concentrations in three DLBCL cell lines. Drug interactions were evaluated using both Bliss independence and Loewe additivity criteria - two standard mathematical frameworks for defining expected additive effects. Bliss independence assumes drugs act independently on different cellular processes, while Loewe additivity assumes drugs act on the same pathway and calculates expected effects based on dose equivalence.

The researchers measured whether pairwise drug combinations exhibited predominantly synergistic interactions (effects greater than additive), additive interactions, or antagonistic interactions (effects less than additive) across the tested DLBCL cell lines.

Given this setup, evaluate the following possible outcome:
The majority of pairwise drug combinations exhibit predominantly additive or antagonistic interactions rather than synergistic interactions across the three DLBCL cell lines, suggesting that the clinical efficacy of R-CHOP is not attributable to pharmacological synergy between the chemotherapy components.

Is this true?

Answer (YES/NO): YES